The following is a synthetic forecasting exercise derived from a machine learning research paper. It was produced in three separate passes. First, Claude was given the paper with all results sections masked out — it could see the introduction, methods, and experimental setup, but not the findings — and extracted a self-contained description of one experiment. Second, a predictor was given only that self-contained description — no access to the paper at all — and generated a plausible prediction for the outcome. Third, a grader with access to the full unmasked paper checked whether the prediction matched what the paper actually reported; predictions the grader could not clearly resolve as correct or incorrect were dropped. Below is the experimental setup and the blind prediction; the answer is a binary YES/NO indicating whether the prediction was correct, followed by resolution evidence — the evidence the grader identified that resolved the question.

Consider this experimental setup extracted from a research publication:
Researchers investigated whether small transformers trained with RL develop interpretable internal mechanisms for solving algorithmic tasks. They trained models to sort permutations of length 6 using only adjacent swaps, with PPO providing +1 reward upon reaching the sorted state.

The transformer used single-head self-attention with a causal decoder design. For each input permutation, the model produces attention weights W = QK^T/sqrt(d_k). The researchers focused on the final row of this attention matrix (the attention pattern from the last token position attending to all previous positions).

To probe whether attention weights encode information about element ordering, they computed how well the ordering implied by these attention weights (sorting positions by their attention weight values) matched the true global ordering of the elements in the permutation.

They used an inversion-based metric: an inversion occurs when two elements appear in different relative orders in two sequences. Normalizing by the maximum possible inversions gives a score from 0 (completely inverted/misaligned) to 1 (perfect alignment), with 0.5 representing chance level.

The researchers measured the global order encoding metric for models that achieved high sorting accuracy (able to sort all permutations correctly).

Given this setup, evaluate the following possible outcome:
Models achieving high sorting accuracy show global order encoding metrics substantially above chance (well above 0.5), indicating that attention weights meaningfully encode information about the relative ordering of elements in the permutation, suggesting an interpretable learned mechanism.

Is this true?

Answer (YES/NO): YES